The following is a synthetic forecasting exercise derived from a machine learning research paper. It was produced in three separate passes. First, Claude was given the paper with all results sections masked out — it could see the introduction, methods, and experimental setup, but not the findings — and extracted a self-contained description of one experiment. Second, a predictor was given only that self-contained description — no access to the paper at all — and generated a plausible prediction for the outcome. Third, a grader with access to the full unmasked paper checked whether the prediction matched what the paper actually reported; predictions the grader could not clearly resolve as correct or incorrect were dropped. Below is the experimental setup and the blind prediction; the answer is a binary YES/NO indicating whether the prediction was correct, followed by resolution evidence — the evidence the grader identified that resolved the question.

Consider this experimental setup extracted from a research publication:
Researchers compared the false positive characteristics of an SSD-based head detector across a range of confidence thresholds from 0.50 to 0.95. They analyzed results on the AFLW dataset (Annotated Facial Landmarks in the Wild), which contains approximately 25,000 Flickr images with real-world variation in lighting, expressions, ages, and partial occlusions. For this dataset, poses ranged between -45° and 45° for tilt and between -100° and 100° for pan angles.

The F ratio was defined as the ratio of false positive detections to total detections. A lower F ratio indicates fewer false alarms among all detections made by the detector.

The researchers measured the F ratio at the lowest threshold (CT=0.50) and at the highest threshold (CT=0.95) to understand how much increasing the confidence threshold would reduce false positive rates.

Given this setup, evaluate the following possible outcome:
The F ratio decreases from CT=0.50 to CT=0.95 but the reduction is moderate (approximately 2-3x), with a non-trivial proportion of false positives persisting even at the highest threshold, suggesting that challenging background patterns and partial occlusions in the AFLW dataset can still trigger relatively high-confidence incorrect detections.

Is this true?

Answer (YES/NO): NO